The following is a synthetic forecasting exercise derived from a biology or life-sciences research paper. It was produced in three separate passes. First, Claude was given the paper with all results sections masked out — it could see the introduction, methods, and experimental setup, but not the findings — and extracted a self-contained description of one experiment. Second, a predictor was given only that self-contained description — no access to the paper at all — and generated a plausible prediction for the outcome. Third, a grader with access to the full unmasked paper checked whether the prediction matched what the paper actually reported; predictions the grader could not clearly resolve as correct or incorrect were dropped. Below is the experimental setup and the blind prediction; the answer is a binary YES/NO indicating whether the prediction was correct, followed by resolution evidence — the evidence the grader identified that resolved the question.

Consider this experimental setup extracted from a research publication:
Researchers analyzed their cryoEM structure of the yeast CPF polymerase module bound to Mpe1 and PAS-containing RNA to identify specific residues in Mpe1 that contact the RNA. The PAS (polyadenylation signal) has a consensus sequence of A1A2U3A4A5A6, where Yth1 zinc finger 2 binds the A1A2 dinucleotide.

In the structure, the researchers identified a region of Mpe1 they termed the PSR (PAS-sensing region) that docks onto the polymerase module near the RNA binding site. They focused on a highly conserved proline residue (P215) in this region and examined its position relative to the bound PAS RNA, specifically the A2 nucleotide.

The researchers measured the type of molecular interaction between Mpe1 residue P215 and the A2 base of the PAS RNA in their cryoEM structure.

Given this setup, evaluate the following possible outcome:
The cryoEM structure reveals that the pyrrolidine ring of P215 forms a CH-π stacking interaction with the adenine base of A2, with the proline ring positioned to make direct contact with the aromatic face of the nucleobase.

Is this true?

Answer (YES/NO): YES